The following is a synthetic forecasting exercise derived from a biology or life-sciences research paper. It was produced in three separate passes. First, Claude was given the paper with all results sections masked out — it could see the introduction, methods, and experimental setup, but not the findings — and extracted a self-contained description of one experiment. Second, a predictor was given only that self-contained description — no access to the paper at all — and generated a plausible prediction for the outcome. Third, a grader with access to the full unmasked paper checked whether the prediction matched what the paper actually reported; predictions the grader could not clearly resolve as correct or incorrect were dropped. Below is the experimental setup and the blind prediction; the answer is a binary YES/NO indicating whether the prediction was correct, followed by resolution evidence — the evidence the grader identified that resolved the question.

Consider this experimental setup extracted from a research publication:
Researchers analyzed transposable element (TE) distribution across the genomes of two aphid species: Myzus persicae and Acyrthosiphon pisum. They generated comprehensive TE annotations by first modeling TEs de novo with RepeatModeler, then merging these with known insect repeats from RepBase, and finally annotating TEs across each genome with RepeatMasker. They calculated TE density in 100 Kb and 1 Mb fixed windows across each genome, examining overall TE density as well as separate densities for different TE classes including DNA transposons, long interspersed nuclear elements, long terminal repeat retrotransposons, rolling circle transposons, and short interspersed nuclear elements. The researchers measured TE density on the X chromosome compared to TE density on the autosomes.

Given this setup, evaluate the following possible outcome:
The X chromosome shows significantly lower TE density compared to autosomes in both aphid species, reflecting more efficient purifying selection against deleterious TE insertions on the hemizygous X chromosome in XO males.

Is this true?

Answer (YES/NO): NO